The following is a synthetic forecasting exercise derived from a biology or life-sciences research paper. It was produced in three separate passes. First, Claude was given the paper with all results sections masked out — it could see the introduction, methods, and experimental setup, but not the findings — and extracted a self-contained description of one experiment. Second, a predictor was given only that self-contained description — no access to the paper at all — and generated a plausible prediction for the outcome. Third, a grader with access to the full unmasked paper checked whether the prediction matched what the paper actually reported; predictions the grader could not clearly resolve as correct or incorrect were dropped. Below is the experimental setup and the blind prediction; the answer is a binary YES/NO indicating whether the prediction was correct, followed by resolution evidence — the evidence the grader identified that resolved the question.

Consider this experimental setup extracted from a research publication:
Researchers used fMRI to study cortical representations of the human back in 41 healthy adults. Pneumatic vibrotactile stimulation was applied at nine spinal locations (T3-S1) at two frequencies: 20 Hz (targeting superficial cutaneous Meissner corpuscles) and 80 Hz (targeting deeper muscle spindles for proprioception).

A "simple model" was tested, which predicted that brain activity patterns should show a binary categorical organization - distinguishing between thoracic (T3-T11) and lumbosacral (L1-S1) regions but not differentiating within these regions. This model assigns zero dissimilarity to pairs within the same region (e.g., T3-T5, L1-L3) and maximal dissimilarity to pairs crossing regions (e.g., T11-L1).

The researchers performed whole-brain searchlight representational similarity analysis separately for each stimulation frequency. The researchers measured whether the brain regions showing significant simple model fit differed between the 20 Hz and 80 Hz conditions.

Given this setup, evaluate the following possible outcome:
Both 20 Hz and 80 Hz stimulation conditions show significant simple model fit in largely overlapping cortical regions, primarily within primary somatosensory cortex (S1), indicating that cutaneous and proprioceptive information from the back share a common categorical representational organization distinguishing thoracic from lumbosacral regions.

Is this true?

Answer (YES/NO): NO